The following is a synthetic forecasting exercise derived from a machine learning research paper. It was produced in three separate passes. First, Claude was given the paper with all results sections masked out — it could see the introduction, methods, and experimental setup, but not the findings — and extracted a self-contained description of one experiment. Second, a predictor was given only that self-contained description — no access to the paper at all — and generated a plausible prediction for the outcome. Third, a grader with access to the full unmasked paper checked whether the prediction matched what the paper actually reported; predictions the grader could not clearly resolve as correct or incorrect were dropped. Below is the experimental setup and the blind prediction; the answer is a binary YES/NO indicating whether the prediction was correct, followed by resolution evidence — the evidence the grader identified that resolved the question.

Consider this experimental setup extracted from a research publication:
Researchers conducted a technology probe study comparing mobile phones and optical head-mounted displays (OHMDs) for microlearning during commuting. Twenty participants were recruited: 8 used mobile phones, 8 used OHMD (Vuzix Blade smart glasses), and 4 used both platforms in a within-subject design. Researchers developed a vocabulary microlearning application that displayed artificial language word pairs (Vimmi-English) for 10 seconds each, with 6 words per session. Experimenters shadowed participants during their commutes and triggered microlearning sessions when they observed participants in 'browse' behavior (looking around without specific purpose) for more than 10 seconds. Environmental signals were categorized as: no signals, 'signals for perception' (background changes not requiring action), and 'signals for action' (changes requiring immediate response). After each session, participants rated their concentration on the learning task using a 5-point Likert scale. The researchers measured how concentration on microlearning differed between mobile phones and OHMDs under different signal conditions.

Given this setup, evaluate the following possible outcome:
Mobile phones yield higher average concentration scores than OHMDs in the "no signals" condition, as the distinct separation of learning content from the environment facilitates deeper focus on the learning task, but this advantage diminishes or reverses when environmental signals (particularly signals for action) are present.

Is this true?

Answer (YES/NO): YES